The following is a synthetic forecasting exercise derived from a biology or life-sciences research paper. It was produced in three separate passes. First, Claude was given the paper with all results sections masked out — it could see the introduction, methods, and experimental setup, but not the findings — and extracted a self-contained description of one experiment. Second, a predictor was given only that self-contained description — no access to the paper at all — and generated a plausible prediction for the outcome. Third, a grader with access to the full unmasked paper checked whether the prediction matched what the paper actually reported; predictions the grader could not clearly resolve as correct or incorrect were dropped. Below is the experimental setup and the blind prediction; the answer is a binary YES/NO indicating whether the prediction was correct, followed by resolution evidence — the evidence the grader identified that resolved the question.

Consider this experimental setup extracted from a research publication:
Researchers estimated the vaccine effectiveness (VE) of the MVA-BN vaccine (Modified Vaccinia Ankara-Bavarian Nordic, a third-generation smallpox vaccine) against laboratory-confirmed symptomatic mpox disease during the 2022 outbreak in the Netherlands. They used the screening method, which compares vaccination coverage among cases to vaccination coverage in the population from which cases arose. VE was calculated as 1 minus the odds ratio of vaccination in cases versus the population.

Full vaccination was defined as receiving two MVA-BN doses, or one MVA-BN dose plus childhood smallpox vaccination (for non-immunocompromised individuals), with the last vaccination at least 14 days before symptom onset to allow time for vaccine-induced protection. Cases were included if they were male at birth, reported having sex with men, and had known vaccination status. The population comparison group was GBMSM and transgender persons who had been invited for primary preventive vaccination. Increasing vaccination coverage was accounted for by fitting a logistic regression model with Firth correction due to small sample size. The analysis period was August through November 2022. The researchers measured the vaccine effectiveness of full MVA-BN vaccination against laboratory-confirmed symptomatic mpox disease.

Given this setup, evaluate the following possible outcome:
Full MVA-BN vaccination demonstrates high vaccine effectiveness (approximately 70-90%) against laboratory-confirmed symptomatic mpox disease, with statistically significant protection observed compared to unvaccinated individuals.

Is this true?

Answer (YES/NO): NO